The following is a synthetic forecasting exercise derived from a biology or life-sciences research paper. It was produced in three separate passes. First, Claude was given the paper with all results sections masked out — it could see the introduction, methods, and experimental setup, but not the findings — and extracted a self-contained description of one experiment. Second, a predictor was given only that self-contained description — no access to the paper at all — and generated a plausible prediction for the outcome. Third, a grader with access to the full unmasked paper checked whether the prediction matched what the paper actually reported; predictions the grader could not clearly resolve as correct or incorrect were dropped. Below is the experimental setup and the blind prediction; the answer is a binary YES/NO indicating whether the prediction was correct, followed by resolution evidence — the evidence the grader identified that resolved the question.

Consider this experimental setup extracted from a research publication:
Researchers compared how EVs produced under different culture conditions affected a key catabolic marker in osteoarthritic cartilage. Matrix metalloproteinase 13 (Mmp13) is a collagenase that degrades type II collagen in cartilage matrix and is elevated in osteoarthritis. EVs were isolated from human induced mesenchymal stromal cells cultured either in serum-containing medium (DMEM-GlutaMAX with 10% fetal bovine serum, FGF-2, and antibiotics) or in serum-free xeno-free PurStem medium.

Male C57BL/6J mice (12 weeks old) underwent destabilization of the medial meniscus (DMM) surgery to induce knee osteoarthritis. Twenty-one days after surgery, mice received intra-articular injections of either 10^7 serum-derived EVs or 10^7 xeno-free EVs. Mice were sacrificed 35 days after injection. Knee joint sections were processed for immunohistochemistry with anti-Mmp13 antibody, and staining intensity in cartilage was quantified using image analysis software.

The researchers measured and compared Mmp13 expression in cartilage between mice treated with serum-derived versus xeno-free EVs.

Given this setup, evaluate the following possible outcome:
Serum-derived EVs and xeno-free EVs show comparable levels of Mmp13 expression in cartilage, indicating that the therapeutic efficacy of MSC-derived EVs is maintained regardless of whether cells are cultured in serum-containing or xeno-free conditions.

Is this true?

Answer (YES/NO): YES